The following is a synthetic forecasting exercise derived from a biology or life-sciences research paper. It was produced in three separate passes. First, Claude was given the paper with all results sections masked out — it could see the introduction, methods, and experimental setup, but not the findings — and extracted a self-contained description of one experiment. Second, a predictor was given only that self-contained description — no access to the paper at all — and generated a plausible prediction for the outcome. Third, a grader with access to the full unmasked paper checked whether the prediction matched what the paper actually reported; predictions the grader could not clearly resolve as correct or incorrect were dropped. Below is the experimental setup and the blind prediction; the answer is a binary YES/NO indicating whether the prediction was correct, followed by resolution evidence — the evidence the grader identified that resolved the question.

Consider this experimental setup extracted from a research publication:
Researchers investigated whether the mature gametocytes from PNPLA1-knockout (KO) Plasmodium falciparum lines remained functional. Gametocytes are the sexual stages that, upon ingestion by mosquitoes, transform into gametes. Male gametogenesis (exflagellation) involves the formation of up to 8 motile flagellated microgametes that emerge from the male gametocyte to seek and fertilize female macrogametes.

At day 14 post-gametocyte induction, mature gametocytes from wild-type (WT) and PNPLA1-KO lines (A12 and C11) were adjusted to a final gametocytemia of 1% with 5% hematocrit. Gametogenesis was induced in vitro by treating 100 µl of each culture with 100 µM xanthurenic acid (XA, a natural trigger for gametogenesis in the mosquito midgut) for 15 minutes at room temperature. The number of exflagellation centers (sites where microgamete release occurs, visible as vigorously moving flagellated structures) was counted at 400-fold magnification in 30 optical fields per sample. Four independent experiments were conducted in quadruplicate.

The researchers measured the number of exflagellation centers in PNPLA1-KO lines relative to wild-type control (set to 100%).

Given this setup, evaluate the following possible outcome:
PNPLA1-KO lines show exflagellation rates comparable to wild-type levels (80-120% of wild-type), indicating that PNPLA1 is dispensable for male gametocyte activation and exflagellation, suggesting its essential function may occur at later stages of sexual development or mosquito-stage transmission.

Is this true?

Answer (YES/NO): NO